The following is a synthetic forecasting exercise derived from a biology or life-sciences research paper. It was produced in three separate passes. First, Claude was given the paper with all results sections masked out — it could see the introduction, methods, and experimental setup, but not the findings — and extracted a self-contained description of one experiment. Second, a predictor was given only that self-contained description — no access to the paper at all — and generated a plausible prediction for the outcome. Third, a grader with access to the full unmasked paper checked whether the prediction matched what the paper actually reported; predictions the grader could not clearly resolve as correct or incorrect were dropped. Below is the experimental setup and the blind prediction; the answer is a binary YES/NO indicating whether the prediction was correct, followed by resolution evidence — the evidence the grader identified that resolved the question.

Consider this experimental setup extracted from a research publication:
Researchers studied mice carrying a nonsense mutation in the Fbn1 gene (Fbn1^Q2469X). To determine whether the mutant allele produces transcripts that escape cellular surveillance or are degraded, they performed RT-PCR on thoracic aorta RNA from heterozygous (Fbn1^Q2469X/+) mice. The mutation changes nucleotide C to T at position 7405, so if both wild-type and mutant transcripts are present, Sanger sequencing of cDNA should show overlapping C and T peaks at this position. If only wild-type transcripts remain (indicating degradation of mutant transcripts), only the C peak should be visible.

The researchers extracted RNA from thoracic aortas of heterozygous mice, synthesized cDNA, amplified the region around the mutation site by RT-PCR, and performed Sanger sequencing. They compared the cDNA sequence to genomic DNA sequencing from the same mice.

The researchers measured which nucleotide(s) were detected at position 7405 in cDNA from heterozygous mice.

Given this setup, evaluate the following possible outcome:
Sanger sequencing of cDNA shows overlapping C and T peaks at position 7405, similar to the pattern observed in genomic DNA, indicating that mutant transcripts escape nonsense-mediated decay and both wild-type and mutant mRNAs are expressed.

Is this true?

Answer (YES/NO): NO